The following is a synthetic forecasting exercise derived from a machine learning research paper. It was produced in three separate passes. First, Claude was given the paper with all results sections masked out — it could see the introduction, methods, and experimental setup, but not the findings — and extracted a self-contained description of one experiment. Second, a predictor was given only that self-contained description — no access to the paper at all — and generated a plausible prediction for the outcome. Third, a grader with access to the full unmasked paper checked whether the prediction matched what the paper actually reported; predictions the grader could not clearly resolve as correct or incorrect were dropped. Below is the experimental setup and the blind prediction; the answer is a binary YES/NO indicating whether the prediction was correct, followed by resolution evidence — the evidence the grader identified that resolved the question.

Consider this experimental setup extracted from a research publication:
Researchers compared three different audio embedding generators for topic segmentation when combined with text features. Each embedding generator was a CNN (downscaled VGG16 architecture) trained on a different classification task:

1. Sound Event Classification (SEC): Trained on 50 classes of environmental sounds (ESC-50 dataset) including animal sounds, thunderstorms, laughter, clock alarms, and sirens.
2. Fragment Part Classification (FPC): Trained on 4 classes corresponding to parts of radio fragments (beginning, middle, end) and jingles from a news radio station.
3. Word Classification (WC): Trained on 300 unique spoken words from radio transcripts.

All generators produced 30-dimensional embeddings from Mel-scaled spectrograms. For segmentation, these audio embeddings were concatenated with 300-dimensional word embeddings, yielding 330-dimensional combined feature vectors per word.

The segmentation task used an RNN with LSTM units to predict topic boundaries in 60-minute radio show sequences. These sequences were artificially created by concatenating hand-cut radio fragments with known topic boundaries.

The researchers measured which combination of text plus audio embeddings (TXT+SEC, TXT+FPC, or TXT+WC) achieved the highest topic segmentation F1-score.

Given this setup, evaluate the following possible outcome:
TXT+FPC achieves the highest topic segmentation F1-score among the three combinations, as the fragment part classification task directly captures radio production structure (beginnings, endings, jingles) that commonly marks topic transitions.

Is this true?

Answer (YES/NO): NO